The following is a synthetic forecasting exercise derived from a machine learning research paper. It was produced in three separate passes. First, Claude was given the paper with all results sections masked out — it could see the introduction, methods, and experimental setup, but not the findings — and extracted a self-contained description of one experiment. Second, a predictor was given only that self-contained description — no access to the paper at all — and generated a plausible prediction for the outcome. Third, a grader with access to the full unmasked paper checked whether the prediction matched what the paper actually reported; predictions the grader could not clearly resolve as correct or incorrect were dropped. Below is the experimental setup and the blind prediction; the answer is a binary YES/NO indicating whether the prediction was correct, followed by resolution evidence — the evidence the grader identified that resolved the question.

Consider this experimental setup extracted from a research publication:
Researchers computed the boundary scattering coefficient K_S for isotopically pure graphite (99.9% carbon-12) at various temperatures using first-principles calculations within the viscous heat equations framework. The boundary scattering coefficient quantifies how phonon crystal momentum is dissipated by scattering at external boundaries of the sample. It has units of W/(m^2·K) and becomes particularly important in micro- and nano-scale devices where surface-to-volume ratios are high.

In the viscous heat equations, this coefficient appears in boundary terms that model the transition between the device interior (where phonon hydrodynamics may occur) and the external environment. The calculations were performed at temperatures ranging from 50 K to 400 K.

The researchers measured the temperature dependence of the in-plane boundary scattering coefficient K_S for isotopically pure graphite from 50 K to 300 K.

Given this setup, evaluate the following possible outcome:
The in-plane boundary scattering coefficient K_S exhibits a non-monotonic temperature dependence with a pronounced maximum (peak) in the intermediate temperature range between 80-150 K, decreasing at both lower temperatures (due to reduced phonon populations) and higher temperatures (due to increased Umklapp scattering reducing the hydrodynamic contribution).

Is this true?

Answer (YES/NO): NO